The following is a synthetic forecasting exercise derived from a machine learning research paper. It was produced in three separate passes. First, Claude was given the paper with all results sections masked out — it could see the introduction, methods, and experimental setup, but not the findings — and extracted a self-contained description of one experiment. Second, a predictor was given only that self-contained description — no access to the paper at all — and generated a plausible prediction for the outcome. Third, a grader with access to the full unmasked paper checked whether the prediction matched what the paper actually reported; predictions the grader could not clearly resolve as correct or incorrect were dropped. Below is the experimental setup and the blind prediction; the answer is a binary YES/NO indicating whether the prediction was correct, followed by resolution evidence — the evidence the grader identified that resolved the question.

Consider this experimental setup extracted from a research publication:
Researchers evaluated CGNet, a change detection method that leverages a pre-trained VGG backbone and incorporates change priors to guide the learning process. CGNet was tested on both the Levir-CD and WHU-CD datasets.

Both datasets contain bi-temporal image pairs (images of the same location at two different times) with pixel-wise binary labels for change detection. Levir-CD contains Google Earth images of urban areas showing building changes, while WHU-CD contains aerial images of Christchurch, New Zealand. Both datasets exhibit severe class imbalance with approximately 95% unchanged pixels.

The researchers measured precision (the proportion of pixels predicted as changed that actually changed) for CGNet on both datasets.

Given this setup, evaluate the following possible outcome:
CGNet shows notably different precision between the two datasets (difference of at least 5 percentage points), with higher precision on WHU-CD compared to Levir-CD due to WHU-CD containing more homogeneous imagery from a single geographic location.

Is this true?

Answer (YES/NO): NO